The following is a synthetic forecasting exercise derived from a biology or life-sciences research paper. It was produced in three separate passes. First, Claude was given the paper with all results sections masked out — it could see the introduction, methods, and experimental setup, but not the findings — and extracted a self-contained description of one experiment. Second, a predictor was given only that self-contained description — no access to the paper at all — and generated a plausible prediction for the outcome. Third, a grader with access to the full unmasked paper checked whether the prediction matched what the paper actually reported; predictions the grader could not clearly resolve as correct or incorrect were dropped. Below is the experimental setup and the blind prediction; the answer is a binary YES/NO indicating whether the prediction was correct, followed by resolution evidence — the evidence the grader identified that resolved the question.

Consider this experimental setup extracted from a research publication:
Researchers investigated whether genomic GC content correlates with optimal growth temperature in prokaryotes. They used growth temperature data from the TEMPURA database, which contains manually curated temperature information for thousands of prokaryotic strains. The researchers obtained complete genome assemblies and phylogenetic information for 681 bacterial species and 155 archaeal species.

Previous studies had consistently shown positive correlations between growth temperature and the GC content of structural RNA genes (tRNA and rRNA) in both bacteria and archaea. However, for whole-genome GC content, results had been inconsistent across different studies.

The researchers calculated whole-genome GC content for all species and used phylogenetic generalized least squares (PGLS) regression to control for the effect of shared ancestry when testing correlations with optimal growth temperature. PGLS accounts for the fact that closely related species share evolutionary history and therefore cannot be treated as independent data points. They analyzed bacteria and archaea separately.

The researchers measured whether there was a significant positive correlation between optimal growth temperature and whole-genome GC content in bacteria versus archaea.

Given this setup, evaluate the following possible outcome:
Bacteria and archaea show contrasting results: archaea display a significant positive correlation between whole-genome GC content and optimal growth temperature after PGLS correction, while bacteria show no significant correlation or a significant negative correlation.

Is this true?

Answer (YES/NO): NO